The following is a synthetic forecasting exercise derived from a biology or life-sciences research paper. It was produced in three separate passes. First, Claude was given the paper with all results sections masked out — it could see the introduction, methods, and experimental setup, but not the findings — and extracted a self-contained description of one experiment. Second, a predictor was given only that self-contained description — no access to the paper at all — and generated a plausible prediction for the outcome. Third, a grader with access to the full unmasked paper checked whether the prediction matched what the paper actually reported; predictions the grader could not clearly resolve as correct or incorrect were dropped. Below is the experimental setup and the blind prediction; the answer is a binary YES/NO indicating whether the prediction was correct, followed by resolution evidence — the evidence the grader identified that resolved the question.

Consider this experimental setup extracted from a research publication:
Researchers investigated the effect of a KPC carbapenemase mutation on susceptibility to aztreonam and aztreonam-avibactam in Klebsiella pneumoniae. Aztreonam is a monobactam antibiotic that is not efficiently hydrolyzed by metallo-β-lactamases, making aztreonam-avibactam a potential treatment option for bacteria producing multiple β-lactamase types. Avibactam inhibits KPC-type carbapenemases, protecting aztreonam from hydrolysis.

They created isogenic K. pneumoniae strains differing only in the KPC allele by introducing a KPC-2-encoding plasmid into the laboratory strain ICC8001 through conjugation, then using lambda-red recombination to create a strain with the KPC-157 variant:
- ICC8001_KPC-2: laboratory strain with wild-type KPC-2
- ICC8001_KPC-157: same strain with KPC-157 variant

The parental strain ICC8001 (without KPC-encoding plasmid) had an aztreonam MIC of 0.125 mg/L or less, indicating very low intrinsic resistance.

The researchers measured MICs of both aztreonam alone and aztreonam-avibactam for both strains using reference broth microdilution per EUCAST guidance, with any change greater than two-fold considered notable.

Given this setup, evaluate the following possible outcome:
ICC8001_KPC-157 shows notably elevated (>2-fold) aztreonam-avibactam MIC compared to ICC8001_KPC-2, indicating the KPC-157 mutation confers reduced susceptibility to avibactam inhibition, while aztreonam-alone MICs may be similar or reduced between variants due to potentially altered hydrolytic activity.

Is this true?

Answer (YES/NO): NO